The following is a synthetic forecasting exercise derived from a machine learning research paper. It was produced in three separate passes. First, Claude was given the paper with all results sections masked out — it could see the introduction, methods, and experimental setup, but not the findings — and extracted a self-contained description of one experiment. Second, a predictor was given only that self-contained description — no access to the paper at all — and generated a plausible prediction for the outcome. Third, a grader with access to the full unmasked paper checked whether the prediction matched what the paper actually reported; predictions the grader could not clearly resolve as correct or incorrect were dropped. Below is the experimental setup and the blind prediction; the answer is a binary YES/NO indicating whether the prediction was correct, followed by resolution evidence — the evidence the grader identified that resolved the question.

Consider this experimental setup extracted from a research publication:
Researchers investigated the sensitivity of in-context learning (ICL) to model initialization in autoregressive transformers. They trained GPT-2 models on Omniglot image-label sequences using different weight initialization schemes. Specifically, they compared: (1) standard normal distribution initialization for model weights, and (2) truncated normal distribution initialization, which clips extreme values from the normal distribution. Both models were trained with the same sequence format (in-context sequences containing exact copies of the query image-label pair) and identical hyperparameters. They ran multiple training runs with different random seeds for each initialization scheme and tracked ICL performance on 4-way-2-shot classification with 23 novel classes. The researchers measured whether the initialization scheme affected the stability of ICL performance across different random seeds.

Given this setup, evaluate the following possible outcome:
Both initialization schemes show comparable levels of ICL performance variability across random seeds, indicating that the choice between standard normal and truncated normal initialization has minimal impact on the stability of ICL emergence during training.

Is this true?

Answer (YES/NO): NO